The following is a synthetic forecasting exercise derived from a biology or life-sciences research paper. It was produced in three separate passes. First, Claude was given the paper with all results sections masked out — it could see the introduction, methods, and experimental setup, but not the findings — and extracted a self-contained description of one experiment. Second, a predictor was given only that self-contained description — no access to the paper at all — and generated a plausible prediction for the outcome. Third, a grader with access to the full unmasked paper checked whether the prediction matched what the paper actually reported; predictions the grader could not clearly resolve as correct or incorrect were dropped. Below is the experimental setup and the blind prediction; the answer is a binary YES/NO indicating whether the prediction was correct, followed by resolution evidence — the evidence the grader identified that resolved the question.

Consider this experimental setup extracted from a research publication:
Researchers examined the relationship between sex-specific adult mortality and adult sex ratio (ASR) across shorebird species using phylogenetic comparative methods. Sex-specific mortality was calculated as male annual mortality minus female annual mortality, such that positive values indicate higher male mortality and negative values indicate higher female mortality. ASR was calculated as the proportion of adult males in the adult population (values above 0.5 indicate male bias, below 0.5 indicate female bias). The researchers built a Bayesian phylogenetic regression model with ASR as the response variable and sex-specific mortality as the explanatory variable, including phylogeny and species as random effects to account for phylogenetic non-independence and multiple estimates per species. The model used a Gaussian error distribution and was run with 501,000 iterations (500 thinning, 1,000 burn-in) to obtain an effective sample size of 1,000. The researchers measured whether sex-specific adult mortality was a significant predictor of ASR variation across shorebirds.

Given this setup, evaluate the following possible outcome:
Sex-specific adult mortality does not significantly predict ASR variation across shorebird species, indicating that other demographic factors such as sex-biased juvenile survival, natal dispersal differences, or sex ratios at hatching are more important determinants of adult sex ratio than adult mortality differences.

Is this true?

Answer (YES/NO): YES